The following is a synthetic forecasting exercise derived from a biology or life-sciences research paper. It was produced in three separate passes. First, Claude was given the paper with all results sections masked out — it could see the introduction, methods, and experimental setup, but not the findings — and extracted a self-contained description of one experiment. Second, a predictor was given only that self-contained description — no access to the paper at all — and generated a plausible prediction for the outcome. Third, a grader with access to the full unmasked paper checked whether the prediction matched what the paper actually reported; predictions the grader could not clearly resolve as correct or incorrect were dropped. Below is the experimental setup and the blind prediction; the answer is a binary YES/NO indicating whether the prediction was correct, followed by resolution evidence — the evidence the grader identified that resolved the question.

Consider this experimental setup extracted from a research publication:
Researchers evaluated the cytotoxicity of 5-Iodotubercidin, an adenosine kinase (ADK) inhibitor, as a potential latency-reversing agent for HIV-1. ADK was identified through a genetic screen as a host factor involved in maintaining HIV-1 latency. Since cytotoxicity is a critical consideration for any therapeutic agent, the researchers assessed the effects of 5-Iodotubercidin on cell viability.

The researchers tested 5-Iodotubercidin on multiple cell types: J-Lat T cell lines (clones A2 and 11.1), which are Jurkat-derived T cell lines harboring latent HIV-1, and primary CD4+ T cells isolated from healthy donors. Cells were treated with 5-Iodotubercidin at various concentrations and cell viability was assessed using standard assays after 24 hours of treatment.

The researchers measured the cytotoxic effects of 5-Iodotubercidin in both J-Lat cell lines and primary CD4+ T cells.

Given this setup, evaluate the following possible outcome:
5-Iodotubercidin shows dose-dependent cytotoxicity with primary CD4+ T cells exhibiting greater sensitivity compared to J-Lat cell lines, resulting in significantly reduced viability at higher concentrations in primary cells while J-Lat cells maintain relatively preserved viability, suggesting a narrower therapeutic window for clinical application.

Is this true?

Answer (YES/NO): NO